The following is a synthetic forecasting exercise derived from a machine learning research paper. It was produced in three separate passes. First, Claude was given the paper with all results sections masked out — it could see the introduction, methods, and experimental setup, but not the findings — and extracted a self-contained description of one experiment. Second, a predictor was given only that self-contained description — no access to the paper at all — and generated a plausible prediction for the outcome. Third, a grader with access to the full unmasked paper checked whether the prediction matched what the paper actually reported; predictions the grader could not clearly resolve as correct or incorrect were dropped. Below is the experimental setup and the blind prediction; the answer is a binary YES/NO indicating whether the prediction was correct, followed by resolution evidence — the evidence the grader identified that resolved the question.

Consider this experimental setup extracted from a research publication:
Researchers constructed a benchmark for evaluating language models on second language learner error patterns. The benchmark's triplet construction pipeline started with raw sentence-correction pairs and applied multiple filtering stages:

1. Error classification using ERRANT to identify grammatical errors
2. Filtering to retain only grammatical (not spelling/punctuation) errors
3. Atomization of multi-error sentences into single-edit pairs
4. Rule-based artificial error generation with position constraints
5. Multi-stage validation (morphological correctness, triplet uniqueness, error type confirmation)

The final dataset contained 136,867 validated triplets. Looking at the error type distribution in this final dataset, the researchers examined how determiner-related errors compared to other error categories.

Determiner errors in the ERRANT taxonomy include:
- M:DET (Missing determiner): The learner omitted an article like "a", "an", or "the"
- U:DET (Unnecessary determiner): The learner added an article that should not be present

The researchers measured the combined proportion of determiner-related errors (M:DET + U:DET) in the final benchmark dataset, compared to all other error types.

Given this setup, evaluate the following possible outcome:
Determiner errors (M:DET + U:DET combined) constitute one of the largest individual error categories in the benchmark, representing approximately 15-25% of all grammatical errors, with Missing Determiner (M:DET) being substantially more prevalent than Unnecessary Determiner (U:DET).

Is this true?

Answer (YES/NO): NO